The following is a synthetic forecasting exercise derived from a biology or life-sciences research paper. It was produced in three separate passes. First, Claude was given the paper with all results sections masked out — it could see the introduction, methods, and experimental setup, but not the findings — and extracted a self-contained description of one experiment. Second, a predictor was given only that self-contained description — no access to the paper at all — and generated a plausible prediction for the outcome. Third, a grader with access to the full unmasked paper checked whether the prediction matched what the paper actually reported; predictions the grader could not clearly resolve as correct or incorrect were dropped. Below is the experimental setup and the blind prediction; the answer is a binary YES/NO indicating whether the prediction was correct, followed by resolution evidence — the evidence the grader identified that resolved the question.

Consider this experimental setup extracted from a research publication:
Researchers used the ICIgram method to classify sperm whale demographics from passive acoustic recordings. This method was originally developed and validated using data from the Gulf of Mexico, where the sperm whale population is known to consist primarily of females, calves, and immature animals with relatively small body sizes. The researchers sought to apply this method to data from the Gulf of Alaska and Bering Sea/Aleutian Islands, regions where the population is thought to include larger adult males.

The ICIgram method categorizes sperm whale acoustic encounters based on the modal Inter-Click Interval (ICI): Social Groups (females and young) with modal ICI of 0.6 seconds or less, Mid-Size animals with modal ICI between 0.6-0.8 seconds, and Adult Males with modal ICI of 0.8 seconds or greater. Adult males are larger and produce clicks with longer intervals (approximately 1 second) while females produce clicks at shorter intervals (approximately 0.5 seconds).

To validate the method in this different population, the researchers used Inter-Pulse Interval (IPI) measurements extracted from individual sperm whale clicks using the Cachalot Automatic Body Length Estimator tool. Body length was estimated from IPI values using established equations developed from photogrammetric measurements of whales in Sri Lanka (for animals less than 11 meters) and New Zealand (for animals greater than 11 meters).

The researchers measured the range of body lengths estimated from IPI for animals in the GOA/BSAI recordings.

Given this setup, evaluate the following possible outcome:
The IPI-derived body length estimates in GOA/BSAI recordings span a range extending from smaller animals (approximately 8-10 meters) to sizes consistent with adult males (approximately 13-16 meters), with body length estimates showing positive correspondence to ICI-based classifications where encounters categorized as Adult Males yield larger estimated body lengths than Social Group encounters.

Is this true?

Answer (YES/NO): YES